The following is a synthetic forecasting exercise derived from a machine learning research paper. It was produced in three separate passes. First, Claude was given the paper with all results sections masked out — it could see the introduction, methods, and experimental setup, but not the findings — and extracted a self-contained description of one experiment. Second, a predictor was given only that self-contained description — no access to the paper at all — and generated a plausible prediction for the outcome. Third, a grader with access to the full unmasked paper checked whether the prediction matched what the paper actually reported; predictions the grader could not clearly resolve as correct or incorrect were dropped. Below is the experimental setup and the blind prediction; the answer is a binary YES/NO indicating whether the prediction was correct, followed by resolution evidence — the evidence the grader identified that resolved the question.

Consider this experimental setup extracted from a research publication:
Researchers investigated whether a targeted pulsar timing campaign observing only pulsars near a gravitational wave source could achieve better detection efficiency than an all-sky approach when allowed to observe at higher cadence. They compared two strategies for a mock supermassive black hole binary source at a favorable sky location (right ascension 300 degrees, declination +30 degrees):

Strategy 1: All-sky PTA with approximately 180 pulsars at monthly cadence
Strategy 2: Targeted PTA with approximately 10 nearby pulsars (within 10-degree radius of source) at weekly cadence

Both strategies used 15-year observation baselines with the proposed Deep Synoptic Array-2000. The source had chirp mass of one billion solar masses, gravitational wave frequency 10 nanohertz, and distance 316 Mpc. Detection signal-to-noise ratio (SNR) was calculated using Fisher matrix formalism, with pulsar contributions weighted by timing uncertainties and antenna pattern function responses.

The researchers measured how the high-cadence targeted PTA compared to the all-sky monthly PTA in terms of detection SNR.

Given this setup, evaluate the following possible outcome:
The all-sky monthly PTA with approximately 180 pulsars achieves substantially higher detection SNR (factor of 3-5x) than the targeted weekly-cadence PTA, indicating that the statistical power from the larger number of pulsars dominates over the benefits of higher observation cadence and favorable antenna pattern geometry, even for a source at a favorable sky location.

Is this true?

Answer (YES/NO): NO